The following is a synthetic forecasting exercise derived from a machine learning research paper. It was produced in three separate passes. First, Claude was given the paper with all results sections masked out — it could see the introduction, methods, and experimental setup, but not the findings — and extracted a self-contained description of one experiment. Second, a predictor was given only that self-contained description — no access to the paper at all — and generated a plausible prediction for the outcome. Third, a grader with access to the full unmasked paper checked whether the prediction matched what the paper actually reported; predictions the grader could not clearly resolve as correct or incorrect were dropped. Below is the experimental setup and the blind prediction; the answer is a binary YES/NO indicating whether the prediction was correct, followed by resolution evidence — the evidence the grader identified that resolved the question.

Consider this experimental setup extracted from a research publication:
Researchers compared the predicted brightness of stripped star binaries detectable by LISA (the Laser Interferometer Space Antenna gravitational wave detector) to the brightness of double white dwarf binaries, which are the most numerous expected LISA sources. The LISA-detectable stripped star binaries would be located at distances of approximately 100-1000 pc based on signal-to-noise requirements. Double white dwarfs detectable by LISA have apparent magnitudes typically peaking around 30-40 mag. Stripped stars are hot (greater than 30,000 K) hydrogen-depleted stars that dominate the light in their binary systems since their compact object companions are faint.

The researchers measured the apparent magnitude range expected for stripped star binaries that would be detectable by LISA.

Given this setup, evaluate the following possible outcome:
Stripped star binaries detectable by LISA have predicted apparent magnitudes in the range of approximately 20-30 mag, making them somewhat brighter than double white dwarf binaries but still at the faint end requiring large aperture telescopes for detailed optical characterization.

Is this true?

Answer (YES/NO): NO